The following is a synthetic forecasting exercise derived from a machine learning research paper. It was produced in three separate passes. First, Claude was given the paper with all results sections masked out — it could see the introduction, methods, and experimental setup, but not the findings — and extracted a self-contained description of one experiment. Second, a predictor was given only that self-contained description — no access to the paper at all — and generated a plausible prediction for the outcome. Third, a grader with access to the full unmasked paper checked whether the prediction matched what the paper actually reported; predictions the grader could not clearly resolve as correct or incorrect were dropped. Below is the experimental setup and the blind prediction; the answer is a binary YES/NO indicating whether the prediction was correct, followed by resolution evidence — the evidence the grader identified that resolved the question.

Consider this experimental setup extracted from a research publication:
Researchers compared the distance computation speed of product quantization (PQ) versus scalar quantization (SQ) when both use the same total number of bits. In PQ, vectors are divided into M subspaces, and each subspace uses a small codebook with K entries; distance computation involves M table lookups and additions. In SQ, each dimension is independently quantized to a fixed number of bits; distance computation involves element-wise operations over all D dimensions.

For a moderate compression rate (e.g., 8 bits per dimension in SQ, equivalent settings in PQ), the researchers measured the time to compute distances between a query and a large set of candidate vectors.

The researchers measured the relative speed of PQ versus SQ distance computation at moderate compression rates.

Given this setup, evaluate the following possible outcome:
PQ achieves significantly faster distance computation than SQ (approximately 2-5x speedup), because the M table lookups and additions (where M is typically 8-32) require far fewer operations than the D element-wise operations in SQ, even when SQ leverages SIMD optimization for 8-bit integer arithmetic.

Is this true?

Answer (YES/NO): NO